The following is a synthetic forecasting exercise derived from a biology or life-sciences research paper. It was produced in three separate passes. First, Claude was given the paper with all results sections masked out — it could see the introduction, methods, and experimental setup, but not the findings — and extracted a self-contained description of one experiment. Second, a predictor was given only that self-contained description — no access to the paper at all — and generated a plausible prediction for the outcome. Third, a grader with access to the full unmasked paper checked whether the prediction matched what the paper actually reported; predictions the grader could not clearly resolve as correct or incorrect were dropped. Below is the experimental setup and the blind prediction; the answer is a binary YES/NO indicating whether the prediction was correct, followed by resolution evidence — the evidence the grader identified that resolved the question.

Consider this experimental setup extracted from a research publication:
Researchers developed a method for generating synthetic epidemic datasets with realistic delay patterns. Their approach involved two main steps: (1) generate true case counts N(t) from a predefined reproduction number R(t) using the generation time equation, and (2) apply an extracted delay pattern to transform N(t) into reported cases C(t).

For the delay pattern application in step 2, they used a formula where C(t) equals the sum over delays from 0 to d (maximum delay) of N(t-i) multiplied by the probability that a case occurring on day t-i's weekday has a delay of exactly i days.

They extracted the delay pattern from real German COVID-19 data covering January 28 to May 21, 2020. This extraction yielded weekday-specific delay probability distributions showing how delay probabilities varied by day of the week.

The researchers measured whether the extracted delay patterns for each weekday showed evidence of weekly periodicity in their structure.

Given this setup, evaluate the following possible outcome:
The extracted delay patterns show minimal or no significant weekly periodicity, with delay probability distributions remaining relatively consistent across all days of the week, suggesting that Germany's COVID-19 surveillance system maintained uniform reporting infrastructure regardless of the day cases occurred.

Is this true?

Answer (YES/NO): NO